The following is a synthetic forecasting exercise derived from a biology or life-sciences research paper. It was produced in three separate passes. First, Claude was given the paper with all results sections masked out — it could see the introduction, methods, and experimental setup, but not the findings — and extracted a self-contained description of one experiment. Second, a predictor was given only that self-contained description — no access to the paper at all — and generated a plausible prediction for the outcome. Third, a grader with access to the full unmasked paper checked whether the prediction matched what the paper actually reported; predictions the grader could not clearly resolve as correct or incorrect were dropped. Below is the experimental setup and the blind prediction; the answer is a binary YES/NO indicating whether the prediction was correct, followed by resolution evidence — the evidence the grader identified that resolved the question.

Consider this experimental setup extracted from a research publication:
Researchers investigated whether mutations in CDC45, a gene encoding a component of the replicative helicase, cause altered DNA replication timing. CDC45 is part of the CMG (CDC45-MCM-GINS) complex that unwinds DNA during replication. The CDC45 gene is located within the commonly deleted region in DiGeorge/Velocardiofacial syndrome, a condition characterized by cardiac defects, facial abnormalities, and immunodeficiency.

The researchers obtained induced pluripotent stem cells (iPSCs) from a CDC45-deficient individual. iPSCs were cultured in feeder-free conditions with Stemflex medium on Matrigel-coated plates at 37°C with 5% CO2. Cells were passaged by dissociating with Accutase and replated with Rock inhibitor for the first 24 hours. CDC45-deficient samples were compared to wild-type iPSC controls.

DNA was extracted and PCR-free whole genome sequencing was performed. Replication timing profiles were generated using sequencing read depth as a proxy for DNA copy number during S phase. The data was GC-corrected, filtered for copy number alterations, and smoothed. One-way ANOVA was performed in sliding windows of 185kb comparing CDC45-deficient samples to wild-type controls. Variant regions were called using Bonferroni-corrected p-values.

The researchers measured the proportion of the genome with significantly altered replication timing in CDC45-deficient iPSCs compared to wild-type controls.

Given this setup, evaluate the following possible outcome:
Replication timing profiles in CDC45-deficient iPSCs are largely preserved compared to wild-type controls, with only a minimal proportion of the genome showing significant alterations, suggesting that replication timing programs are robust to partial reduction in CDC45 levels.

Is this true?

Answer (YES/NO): YES